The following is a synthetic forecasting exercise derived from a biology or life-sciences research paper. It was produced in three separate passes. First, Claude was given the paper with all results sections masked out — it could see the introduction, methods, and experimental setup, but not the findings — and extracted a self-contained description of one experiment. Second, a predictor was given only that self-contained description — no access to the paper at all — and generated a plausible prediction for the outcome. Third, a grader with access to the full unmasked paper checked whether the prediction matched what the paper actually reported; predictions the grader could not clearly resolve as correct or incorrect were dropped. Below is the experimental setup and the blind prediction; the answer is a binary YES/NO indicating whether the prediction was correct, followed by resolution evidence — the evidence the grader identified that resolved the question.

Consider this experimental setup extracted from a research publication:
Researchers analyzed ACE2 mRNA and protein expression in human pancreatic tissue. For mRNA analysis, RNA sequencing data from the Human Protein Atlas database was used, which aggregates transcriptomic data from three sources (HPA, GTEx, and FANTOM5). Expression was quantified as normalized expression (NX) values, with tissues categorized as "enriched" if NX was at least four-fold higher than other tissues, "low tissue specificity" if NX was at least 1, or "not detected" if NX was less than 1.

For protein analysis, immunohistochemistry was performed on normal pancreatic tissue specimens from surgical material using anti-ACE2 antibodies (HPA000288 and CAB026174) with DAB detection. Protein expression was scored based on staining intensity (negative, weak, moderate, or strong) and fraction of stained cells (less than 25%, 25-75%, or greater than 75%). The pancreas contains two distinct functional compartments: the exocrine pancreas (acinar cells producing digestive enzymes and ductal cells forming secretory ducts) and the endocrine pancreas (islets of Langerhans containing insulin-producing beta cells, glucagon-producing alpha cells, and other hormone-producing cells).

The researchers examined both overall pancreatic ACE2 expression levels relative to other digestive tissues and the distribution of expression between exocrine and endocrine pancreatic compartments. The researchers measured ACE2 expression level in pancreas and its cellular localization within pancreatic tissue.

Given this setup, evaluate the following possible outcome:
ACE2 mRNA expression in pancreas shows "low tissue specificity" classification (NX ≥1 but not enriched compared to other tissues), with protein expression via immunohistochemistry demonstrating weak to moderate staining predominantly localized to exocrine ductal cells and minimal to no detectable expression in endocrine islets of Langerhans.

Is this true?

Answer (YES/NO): NO